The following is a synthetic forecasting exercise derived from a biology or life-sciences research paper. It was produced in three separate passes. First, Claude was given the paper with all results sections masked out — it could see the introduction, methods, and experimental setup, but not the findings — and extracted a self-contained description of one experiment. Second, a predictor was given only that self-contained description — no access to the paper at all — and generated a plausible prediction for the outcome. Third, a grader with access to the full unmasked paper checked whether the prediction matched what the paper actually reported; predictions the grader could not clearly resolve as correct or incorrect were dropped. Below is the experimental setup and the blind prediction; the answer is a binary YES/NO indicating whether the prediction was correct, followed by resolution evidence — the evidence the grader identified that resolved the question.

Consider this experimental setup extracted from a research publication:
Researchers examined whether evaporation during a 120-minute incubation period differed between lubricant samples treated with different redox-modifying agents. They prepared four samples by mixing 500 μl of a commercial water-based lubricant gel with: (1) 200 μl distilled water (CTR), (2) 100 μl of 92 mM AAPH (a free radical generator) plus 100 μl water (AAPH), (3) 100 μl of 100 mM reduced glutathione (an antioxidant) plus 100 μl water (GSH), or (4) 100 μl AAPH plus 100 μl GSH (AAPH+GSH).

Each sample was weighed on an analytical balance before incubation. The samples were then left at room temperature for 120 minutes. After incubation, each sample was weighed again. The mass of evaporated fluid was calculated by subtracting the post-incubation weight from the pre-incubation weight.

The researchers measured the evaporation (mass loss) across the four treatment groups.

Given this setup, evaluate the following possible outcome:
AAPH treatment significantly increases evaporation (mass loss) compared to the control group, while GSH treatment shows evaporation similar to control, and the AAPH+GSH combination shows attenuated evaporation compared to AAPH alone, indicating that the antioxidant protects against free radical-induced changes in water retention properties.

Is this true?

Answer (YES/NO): NO